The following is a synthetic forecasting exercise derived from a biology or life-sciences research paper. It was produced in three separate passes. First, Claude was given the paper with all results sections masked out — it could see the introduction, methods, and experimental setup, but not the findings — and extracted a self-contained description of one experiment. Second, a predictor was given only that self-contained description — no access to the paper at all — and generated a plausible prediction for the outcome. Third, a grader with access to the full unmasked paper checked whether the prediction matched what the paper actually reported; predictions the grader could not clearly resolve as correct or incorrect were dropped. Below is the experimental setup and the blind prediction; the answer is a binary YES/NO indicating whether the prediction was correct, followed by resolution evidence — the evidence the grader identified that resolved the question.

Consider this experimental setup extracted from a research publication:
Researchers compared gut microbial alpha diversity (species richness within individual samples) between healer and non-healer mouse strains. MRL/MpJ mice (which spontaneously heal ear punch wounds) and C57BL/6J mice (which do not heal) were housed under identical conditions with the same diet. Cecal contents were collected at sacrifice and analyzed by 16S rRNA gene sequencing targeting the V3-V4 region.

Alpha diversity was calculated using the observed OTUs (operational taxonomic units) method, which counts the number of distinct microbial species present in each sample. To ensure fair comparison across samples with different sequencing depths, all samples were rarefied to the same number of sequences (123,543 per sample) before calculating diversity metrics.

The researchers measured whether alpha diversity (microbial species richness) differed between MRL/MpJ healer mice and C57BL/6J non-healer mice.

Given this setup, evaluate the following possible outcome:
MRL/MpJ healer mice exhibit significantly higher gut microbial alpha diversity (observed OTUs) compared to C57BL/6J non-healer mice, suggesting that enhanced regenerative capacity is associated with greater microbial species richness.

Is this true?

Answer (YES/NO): YES